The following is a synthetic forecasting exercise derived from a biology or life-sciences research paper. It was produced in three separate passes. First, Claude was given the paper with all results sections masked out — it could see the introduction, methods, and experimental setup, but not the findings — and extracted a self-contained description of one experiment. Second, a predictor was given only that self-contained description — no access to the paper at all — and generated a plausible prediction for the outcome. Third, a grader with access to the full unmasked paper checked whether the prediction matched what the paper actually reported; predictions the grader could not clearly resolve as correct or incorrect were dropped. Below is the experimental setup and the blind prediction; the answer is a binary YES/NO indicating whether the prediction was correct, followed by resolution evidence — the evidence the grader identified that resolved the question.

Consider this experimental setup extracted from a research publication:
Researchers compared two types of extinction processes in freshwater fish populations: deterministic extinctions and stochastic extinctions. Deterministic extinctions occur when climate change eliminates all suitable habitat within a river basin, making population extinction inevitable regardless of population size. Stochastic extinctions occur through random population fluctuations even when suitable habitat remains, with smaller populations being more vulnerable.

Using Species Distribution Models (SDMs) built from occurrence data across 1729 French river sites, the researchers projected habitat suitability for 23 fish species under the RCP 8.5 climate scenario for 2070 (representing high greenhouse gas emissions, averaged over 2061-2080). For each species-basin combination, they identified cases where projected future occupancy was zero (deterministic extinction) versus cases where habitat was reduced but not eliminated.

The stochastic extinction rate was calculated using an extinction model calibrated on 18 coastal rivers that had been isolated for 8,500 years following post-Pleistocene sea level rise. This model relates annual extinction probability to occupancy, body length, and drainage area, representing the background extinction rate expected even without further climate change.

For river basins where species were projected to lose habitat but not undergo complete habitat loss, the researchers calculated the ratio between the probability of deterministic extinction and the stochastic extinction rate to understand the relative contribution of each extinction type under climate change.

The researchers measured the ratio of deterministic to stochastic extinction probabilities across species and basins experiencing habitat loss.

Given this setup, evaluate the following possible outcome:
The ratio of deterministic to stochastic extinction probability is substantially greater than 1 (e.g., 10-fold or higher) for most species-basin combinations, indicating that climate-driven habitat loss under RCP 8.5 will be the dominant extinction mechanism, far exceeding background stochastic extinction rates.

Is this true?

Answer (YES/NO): NO